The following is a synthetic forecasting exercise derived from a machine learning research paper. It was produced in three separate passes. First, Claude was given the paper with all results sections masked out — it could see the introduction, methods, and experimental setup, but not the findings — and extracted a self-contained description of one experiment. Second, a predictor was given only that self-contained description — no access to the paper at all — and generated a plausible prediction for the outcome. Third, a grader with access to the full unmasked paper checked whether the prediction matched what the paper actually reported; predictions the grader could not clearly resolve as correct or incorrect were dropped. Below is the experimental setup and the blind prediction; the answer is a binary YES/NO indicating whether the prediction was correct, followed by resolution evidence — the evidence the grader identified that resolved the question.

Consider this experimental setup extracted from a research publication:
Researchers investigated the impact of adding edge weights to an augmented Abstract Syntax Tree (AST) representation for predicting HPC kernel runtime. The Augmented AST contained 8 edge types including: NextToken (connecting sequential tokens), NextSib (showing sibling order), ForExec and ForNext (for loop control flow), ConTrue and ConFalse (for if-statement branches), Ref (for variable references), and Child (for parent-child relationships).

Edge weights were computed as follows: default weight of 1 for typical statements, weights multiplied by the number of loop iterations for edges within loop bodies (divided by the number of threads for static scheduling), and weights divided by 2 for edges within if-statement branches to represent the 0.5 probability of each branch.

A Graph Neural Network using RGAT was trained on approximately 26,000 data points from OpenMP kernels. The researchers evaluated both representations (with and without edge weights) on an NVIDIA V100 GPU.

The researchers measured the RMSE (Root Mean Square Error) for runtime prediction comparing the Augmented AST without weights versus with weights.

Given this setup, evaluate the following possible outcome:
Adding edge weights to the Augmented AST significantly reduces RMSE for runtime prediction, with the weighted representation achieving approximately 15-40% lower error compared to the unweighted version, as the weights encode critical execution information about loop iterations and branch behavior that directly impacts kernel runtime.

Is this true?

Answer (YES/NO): NO